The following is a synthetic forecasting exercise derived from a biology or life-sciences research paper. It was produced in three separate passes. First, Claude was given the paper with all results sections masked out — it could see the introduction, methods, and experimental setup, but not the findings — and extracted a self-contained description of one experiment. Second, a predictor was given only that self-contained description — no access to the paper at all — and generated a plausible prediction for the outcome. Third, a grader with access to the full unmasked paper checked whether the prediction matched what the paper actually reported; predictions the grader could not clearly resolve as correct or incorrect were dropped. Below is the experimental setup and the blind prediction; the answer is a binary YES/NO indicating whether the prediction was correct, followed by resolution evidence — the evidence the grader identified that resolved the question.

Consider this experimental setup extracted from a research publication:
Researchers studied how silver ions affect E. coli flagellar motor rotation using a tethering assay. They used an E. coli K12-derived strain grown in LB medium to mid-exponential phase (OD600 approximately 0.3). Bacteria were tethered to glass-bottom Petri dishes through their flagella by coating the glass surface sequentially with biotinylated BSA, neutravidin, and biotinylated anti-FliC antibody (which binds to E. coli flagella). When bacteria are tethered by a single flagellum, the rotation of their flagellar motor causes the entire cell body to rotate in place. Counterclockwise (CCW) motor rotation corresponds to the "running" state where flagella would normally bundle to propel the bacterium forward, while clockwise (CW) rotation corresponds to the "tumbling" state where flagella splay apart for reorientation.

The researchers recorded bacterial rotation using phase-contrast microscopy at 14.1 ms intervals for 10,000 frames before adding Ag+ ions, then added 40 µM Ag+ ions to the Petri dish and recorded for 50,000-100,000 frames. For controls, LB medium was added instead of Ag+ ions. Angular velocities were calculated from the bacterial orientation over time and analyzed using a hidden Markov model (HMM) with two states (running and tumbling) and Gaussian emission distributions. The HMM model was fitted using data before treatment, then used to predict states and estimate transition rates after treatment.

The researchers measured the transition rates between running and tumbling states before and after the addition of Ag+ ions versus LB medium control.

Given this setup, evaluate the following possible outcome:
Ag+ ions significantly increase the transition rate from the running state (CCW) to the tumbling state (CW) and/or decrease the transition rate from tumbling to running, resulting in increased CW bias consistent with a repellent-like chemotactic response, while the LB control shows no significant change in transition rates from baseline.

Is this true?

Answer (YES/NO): NO